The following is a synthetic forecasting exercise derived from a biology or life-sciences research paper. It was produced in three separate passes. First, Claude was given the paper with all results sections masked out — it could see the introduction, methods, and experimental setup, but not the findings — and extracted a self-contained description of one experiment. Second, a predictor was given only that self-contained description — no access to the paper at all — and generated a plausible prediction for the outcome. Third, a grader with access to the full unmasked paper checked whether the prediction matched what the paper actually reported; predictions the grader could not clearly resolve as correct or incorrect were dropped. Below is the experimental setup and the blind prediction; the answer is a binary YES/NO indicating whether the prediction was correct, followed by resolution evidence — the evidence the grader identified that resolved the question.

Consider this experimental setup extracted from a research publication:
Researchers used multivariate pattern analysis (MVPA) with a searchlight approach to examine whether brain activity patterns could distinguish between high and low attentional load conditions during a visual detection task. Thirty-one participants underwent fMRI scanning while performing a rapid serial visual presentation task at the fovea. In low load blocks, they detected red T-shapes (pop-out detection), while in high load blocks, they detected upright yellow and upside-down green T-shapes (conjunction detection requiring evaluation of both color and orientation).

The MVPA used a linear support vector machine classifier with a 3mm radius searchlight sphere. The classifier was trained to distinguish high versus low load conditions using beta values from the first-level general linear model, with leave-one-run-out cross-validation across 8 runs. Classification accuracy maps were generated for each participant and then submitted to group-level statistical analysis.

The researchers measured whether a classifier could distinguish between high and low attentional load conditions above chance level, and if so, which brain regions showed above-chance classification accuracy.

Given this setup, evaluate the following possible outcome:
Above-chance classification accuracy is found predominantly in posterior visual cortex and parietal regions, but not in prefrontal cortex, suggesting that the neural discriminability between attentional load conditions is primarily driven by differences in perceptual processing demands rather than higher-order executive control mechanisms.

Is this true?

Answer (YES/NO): NO